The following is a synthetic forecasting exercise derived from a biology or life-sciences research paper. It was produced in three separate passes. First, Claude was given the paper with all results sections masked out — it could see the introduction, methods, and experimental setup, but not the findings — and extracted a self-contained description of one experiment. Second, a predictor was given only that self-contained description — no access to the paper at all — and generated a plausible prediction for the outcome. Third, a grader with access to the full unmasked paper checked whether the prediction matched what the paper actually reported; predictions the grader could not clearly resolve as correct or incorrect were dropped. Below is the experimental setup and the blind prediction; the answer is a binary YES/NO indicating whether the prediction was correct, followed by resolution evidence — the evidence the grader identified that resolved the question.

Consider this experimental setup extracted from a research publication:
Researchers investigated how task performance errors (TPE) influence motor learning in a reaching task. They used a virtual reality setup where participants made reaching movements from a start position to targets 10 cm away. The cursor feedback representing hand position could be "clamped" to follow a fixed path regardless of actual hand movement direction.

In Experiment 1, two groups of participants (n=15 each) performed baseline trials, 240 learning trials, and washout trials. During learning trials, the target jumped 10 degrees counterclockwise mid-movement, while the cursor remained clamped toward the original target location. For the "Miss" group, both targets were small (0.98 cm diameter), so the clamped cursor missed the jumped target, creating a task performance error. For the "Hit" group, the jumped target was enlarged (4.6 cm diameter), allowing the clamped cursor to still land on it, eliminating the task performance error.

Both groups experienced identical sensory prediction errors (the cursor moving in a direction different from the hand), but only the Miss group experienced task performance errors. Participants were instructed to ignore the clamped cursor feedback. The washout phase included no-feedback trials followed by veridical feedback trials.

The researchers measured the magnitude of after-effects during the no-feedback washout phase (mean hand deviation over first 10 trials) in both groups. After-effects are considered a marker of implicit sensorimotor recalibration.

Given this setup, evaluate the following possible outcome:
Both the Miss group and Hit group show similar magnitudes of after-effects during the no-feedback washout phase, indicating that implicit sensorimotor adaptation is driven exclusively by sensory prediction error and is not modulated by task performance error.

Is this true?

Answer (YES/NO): NO